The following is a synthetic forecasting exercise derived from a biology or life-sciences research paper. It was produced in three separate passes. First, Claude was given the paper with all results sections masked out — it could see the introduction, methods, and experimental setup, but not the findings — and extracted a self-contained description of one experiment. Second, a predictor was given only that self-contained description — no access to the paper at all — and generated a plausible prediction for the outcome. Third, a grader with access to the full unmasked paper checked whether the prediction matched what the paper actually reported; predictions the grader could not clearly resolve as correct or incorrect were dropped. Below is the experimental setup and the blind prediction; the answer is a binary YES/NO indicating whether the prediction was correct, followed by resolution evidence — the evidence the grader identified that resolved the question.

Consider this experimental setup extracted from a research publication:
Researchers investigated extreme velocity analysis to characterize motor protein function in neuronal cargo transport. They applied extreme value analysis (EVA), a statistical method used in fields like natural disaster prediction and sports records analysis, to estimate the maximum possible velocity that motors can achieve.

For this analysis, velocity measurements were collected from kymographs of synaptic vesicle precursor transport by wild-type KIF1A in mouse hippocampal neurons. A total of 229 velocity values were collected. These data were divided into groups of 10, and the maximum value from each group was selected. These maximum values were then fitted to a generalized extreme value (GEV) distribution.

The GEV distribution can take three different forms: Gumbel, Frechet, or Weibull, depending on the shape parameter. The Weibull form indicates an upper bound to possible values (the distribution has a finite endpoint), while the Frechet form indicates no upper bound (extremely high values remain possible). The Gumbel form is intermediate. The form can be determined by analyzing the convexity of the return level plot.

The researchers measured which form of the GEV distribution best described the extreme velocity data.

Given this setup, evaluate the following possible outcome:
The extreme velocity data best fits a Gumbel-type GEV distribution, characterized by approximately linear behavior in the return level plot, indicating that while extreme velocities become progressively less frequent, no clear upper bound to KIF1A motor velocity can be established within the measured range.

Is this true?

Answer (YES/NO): NO